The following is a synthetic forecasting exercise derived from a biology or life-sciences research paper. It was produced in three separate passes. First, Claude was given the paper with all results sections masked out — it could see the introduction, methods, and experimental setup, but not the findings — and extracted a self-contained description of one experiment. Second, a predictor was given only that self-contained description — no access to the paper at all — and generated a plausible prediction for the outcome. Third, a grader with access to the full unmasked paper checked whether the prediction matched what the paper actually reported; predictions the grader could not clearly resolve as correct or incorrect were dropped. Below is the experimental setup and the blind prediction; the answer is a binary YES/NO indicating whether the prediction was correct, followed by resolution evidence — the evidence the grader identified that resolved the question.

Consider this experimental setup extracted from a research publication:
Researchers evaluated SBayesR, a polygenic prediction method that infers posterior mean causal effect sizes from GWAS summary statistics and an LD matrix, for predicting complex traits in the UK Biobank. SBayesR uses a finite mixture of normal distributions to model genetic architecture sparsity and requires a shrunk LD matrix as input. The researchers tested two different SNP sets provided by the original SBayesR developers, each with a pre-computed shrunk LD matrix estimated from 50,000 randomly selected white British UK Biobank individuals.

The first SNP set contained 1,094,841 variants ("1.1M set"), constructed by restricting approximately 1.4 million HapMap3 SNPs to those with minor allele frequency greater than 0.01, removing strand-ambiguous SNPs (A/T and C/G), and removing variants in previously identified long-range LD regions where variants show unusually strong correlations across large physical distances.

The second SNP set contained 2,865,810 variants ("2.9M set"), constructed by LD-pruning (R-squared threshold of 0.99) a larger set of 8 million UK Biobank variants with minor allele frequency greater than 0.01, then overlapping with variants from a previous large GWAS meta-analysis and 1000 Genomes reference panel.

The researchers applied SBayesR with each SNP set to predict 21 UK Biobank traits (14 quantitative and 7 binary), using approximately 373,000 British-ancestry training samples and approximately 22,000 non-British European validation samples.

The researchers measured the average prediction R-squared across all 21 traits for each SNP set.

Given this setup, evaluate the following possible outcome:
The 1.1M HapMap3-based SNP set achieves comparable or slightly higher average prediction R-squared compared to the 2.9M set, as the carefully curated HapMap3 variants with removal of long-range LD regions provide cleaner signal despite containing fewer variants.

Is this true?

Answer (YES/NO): NO